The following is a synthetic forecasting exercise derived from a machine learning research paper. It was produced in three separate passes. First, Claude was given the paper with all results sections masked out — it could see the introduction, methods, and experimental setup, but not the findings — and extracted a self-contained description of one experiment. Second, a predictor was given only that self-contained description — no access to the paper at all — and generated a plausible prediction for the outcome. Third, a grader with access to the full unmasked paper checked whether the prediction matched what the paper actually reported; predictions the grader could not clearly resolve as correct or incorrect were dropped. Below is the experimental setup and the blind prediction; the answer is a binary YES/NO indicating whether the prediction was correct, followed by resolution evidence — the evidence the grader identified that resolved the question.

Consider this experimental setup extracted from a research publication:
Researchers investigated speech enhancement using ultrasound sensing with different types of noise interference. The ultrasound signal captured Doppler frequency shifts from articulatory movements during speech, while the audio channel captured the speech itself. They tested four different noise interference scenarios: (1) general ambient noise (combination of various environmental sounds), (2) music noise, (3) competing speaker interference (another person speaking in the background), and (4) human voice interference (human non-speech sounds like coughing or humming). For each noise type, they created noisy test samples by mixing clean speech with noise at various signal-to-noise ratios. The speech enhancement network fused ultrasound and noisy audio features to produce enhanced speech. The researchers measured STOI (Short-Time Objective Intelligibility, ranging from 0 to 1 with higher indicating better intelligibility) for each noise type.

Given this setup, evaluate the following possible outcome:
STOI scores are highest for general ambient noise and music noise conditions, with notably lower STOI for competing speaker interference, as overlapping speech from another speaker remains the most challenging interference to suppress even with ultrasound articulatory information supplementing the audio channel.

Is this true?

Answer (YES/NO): YES